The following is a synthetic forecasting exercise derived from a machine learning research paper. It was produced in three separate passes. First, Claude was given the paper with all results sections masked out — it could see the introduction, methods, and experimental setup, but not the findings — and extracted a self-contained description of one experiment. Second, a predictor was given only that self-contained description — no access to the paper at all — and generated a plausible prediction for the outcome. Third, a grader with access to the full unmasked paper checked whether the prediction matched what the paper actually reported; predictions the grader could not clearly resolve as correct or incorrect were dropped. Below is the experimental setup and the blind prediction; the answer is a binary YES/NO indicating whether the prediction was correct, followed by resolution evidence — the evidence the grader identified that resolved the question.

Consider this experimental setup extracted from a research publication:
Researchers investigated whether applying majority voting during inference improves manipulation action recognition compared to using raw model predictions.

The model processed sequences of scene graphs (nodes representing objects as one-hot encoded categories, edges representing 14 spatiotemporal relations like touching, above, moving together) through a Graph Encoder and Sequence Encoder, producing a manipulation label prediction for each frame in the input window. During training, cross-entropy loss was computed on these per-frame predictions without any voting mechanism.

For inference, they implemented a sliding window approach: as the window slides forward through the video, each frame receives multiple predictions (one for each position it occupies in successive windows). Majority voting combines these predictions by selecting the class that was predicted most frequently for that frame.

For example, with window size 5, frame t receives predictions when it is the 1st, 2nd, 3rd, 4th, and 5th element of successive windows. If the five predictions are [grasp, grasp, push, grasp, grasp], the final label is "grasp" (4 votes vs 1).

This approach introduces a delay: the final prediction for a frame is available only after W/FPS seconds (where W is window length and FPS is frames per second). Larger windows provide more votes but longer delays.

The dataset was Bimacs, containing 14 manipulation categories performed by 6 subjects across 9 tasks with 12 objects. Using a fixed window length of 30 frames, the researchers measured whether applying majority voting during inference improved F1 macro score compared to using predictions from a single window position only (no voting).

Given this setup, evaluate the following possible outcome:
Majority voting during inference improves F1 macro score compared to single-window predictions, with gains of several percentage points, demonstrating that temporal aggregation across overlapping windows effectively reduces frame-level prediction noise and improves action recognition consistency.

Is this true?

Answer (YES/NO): NO